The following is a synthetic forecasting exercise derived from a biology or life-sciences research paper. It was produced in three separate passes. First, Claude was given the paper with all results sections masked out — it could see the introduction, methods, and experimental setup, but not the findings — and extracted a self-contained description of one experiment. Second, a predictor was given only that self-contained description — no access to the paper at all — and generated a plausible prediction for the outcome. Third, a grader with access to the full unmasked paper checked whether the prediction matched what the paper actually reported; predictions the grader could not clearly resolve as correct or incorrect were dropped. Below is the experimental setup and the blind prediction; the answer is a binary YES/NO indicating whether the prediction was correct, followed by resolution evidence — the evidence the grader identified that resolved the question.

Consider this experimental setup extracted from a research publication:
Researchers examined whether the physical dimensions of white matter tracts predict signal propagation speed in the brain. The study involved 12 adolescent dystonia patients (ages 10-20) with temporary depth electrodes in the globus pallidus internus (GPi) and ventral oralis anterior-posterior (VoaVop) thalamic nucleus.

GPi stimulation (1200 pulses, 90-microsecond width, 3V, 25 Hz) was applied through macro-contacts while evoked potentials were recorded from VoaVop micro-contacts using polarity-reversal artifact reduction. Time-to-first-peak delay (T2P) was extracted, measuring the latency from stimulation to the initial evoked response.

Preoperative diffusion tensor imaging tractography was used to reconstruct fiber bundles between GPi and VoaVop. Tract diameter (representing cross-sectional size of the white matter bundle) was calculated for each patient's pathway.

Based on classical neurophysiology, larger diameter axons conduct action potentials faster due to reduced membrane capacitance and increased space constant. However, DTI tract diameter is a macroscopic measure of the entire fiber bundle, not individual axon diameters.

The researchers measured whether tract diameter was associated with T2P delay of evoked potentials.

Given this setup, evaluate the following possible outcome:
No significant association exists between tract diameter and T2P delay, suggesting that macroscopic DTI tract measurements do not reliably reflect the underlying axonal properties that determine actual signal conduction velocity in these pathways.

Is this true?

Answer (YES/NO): YES